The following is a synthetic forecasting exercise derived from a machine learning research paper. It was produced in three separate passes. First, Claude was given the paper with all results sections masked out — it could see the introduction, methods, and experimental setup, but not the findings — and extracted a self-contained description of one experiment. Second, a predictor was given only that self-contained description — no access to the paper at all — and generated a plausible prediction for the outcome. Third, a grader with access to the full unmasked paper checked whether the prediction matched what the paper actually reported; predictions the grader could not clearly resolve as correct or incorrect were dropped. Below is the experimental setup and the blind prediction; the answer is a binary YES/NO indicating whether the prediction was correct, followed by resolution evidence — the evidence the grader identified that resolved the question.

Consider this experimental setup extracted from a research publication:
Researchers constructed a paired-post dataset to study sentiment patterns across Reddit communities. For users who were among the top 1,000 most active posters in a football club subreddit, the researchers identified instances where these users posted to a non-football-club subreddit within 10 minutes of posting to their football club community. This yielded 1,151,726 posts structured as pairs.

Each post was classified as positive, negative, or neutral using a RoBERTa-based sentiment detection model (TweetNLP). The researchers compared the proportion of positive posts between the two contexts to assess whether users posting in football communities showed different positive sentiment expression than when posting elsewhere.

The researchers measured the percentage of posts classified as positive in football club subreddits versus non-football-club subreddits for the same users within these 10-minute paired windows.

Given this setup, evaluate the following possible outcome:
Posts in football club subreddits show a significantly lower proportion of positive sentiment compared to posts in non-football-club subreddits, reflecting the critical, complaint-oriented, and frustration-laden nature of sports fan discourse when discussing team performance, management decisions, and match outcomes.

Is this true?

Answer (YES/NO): NO